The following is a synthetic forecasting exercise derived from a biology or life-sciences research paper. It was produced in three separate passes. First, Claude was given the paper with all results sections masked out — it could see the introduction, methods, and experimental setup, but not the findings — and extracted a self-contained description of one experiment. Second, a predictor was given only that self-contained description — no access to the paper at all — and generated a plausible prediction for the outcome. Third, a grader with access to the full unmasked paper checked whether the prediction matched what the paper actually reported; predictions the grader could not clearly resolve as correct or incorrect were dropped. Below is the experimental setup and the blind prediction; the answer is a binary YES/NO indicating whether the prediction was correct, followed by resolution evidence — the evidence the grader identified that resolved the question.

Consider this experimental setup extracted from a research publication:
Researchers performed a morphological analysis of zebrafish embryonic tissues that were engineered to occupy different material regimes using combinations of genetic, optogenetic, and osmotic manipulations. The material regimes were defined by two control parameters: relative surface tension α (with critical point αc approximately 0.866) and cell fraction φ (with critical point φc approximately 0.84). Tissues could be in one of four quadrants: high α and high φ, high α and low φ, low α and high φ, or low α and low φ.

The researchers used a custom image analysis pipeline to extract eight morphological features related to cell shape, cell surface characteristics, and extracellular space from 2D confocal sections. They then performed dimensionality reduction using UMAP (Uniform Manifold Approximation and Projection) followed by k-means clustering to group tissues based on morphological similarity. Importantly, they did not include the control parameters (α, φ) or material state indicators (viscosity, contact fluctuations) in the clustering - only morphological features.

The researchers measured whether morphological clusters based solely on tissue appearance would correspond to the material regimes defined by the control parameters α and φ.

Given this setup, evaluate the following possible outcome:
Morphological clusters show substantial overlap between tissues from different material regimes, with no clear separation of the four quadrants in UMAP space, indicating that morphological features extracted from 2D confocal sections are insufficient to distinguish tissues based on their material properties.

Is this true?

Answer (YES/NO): NO